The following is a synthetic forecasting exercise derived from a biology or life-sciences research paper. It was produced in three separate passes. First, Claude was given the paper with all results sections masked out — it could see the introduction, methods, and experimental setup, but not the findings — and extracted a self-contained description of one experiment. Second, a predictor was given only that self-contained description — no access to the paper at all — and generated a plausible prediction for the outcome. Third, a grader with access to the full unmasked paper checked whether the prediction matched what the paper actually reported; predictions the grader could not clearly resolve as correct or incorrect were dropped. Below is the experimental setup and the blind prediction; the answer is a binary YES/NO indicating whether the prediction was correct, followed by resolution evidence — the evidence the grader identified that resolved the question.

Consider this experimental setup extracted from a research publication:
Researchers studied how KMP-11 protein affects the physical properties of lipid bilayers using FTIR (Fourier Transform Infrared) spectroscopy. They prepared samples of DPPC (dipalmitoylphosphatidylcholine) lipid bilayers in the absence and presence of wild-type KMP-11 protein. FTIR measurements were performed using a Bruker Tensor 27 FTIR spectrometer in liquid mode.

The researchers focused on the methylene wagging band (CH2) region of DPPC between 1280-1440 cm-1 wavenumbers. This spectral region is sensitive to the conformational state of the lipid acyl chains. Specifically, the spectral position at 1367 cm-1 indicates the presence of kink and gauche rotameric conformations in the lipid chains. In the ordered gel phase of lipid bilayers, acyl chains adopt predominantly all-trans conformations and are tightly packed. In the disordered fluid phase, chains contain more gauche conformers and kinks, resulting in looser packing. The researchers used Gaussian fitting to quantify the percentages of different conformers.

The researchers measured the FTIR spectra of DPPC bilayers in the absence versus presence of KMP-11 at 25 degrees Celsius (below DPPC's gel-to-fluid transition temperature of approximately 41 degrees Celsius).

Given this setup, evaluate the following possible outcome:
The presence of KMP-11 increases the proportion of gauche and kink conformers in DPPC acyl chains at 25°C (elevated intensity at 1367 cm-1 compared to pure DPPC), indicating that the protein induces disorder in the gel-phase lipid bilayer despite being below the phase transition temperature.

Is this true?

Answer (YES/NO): YES